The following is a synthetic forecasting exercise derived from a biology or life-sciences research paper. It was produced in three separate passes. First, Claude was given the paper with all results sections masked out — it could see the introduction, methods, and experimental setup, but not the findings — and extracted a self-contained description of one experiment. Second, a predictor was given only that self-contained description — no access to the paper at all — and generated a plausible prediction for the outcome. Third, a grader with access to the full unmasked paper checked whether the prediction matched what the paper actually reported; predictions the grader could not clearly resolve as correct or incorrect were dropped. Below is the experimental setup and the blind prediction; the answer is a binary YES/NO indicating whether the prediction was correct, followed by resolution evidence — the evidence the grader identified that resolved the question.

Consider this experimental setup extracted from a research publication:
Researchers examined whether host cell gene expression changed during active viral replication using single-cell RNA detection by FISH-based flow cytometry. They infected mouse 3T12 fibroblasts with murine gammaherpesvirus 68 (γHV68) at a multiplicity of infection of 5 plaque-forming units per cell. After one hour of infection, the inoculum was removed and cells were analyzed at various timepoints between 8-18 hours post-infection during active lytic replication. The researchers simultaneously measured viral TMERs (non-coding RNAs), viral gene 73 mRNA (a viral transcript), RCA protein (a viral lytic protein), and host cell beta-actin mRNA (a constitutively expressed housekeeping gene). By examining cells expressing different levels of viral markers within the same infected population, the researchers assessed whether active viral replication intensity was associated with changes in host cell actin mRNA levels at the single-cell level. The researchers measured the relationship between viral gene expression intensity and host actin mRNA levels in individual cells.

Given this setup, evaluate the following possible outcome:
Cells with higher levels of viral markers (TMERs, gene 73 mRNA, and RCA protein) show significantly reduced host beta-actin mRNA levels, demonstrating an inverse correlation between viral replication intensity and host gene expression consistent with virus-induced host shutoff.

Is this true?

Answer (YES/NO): YES